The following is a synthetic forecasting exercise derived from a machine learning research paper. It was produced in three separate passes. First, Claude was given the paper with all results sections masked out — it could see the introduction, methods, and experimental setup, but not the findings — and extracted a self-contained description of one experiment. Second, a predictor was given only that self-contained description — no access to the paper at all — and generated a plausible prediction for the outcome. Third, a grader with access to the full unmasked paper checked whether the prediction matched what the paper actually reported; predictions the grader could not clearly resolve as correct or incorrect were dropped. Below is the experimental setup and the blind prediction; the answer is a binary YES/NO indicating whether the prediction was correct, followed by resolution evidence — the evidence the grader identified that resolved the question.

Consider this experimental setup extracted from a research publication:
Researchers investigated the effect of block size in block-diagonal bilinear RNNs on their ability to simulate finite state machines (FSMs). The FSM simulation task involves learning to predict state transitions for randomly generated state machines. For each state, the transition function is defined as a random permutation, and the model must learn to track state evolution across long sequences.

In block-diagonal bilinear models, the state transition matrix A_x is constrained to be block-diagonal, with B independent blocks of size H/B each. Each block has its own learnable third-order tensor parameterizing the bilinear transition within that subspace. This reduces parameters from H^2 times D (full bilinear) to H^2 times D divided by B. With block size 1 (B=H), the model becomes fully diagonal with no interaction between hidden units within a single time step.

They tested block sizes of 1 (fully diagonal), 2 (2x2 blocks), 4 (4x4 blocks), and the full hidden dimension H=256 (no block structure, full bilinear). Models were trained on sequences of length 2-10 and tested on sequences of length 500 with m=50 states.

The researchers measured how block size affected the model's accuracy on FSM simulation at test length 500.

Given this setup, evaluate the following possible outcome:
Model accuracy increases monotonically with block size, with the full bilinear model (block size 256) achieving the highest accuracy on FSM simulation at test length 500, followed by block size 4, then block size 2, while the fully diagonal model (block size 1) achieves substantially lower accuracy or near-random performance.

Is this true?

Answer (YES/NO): YES